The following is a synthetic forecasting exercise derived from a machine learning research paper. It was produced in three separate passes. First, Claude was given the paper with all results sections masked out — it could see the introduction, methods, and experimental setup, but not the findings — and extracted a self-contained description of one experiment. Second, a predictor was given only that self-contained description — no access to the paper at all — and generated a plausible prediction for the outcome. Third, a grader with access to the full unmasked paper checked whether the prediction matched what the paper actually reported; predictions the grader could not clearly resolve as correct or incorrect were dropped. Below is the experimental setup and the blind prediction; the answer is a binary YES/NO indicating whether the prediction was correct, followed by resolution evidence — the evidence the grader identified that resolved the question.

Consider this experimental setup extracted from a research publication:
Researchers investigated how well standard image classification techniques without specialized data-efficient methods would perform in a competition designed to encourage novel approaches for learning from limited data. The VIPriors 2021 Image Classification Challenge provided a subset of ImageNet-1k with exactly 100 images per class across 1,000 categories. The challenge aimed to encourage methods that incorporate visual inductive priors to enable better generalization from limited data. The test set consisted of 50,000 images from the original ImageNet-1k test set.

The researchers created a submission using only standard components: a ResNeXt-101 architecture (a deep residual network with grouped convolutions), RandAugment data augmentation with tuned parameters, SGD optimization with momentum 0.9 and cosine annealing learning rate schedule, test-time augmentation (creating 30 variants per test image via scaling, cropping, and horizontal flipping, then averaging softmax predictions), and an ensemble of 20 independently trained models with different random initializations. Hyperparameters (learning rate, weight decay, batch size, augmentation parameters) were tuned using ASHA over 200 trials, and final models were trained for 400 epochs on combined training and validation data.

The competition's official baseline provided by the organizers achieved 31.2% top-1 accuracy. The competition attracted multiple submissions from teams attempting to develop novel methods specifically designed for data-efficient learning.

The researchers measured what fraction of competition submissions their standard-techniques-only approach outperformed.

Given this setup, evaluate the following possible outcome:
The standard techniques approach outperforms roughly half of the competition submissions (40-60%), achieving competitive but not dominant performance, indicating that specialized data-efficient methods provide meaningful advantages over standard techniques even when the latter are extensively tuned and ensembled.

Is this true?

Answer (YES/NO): YES